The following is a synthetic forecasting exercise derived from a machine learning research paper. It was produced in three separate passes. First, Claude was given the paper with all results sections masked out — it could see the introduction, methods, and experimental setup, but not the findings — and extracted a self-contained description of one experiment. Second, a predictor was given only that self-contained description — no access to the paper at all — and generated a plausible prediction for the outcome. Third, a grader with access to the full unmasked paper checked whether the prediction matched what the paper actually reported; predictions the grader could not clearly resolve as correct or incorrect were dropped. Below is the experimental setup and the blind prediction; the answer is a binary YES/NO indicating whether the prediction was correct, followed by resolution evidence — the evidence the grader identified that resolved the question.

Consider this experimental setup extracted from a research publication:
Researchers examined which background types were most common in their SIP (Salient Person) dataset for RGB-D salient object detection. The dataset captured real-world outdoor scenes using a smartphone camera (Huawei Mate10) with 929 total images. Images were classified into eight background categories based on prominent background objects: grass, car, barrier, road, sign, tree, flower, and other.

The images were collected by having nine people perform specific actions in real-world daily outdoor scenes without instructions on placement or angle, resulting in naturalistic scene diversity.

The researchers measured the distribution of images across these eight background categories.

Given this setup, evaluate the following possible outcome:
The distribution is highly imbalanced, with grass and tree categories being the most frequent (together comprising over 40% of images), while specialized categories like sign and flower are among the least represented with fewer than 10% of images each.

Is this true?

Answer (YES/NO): NO